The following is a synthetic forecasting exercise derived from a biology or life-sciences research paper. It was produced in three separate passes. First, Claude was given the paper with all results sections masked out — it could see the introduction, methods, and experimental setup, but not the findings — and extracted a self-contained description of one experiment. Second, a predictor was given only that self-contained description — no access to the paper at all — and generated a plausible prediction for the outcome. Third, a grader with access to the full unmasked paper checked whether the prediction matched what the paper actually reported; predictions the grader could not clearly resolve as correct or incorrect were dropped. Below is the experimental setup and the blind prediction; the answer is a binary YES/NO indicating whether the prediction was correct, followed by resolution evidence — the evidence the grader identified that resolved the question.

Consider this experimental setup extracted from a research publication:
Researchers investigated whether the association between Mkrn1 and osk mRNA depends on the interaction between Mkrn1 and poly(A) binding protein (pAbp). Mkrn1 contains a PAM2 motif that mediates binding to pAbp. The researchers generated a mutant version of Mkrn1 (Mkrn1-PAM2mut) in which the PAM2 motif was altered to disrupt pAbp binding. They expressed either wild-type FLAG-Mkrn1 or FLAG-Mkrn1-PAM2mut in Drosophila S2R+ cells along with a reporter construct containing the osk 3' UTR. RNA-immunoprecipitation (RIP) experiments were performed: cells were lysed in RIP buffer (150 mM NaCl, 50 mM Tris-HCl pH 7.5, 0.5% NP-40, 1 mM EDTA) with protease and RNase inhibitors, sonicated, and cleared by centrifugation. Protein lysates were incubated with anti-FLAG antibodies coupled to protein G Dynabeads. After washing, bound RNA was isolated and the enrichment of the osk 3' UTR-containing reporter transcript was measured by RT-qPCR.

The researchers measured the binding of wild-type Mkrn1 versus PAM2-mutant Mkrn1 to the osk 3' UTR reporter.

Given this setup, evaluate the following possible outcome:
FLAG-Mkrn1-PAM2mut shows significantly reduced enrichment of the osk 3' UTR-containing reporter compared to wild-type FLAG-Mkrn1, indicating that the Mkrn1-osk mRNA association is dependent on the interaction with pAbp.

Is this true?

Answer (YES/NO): YES